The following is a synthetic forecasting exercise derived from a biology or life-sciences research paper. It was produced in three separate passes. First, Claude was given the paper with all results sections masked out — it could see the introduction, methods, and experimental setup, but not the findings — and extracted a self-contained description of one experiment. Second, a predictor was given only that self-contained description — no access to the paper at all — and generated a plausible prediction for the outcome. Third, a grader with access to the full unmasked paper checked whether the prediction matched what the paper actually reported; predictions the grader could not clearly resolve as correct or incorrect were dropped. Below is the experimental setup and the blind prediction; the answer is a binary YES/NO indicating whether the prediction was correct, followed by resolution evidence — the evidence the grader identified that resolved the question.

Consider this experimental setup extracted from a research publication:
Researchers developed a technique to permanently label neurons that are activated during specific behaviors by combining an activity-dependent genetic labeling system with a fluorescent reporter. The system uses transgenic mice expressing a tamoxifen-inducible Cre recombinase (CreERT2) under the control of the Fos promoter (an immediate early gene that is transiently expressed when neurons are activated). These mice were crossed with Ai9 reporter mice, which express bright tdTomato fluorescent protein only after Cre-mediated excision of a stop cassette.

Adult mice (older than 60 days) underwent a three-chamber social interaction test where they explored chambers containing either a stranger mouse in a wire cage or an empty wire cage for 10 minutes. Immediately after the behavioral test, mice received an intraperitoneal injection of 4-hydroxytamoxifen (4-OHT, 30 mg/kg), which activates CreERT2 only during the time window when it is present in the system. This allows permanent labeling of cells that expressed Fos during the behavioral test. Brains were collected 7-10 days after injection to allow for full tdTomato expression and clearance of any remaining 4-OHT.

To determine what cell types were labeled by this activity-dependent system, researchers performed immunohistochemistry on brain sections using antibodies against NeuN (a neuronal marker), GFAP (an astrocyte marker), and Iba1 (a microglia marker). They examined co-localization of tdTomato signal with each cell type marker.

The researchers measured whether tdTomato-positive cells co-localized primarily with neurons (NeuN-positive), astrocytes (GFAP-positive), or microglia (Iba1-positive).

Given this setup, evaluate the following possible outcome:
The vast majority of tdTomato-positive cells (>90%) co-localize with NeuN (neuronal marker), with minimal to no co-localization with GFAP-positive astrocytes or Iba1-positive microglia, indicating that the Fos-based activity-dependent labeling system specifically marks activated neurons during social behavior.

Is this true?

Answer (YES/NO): YES